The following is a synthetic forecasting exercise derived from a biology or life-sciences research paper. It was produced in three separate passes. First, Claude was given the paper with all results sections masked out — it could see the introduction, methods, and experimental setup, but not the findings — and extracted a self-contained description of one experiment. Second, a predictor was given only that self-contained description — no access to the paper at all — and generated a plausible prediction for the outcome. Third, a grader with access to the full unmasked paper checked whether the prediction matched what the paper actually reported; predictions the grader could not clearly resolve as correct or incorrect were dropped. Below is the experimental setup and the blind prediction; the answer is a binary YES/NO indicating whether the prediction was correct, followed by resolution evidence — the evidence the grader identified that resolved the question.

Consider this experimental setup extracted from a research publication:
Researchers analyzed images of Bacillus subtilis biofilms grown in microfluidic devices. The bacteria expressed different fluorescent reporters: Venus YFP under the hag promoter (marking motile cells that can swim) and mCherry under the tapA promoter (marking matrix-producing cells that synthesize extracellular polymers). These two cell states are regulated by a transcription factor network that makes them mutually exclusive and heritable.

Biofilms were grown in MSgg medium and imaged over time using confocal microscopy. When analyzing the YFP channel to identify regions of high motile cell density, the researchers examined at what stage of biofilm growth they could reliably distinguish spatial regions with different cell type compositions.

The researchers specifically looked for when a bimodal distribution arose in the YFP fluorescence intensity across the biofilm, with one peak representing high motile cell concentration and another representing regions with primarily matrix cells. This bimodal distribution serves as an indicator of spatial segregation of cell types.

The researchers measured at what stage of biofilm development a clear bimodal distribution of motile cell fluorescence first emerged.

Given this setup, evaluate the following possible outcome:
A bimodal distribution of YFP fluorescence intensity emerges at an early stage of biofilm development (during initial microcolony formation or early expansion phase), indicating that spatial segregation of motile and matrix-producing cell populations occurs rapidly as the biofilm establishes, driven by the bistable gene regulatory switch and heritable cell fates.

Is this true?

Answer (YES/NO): NO